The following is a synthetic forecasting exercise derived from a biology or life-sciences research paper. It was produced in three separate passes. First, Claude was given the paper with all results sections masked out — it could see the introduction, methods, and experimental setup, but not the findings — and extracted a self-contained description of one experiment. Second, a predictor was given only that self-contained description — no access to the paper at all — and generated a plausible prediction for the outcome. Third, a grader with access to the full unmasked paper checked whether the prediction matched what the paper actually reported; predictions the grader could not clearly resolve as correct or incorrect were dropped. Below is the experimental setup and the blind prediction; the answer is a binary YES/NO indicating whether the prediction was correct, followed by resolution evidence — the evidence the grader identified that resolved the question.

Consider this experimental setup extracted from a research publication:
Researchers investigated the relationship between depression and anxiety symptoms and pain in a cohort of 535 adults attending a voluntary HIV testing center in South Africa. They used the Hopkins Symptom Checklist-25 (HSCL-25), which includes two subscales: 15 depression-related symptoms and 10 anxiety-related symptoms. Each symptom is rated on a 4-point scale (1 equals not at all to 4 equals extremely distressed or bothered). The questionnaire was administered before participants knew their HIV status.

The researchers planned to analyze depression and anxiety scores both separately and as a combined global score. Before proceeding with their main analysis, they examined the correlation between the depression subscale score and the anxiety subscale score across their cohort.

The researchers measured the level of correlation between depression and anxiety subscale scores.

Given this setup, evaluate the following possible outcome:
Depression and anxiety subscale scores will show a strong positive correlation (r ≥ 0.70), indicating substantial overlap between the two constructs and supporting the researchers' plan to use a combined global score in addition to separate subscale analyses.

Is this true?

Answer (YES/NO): NO